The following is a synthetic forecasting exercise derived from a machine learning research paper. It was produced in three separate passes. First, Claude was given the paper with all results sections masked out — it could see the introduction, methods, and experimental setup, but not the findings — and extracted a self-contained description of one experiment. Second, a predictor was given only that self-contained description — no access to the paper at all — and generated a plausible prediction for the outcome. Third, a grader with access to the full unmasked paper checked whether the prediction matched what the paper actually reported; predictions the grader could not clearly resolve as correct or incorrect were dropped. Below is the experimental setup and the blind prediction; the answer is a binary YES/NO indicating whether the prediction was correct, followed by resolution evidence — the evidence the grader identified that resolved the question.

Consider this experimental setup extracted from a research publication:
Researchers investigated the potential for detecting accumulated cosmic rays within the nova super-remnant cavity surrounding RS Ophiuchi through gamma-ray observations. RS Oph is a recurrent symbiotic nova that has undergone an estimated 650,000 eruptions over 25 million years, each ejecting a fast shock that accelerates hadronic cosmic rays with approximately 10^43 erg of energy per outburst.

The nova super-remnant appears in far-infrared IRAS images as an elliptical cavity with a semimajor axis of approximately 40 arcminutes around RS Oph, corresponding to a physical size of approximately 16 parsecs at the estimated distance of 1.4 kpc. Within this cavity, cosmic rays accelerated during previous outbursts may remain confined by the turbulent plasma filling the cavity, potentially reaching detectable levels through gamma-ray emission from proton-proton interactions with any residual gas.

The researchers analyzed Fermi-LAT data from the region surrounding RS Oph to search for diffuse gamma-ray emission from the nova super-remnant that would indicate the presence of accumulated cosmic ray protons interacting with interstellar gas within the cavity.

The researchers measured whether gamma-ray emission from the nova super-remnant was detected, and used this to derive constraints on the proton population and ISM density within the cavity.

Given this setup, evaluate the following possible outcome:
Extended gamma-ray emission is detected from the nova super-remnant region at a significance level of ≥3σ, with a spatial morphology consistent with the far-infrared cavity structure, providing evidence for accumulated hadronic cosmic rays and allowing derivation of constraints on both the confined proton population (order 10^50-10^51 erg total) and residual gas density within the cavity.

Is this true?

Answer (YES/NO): NO